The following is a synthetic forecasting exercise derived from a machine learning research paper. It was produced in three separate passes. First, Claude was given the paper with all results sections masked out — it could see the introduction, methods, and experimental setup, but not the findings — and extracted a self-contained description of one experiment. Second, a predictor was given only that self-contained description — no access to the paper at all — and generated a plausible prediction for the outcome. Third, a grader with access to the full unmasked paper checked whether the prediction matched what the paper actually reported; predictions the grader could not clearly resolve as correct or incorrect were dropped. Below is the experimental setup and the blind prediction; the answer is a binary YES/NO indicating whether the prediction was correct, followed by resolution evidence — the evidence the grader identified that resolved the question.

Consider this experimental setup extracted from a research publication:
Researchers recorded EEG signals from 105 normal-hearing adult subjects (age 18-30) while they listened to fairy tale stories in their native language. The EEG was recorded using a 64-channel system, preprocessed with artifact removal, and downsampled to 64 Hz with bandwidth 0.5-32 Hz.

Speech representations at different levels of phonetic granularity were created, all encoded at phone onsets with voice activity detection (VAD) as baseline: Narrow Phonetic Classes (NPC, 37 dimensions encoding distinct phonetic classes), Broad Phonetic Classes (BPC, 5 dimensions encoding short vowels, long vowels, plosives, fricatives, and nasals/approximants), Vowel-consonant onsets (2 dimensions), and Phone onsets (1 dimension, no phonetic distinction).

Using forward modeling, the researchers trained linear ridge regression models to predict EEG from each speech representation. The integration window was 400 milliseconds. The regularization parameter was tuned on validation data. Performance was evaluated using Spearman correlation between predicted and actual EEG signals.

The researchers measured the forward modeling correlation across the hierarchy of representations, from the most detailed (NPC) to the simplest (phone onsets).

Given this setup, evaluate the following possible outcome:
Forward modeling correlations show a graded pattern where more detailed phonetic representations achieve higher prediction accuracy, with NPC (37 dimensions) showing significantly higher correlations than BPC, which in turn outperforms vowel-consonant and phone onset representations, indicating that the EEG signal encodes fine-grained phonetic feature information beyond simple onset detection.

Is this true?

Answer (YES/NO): NO